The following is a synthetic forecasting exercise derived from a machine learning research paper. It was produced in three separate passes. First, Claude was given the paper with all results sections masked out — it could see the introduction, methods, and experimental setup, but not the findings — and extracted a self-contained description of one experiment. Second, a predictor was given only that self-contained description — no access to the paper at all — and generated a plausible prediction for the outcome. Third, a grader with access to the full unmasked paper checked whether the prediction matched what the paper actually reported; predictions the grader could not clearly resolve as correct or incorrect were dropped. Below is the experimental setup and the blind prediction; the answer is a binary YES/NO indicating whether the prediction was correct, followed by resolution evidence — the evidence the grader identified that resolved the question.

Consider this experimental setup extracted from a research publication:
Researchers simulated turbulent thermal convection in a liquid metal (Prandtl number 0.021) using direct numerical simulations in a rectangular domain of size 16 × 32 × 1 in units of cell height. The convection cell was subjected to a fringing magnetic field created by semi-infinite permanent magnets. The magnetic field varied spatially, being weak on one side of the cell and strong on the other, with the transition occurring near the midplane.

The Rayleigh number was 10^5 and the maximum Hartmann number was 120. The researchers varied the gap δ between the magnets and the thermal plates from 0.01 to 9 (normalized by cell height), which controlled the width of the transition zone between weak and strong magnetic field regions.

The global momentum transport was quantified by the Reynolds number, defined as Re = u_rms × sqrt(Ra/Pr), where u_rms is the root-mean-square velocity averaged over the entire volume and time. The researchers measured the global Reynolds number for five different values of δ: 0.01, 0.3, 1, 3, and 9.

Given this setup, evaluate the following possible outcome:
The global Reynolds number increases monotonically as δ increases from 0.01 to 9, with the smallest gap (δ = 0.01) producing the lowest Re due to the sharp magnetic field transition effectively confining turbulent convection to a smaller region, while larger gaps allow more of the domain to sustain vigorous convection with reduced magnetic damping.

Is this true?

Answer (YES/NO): NO